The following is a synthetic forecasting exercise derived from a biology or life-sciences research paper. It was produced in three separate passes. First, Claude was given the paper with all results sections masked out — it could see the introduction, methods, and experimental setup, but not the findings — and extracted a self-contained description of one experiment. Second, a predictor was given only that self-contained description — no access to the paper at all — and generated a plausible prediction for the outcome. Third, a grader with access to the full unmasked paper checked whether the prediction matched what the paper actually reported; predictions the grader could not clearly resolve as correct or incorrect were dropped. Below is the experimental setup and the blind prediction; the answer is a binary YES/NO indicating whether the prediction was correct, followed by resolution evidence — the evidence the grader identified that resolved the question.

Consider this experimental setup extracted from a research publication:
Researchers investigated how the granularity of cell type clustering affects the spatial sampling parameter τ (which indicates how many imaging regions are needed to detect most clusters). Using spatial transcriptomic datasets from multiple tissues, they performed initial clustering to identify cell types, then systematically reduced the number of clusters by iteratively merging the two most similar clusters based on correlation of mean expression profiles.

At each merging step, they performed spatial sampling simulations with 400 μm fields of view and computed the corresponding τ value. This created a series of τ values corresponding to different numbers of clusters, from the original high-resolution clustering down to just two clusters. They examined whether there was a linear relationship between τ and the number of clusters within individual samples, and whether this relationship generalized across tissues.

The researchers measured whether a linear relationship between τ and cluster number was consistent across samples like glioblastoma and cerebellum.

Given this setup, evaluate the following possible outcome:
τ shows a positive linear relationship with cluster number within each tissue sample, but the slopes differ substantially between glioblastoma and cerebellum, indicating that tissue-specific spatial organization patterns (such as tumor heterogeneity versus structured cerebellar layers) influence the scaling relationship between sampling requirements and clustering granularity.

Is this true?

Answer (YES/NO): NO